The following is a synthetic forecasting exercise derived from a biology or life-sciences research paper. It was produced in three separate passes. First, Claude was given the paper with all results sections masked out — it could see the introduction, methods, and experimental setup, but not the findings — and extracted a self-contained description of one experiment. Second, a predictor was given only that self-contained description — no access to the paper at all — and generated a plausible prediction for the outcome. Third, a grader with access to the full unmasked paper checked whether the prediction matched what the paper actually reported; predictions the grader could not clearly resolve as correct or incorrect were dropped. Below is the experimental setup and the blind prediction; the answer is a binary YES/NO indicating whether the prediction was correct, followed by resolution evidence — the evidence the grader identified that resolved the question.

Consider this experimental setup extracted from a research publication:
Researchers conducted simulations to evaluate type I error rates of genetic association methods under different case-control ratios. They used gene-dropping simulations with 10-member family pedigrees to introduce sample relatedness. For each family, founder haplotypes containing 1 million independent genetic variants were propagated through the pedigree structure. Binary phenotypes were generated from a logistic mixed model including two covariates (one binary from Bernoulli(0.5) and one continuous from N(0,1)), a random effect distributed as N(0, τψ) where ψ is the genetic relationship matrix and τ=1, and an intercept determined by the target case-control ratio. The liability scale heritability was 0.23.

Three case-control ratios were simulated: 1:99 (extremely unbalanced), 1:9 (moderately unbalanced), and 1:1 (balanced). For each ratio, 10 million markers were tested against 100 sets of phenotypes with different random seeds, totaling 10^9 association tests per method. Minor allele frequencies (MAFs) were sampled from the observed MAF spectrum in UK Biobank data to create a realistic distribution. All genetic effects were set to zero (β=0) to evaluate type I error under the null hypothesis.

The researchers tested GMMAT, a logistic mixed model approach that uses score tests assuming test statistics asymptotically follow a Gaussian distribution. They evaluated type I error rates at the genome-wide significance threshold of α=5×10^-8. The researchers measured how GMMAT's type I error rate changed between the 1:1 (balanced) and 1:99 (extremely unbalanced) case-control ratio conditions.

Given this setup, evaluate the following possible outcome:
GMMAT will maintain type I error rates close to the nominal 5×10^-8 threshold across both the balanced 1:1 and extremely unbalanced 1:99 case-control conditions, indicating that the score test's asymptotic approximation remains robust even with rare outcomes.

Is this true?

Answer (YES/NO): NO